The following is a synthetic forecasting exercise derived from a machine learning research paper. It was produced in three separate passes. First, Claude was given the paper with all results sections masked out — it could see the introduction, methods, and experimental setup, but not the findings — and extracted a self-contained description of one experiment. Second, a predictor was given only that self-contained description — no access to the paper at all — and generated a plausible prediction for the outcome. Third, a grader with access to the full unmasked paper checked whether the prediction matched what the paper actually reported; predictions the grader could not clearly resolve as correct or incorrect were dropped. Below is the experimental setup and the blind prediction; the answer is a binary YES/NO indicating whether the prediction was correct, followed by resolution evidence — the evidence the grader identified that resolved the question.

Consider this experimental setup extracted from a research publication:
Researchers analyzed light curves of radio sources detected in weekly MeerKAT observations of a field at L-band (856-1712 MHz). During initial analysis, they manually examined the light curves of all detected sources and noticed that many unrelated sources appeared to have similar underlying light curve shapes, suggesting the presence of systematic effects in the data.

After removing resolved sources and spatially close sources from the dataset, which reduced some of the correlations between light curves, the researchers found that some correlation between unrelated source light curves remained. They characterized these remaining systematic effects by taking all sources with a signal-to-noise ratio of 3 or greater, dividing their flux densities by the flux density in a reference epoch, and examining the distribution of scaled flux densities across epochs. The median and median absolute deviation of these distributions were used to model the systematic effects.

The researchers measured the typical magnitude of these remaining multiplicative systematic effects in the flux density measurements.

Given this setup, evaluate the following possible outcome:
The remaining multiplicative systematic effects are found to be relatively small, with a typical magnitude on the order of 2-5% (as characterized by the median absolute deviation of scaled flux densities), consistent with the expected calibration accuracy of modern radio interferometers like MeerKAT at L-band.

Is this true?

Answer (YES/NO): NO